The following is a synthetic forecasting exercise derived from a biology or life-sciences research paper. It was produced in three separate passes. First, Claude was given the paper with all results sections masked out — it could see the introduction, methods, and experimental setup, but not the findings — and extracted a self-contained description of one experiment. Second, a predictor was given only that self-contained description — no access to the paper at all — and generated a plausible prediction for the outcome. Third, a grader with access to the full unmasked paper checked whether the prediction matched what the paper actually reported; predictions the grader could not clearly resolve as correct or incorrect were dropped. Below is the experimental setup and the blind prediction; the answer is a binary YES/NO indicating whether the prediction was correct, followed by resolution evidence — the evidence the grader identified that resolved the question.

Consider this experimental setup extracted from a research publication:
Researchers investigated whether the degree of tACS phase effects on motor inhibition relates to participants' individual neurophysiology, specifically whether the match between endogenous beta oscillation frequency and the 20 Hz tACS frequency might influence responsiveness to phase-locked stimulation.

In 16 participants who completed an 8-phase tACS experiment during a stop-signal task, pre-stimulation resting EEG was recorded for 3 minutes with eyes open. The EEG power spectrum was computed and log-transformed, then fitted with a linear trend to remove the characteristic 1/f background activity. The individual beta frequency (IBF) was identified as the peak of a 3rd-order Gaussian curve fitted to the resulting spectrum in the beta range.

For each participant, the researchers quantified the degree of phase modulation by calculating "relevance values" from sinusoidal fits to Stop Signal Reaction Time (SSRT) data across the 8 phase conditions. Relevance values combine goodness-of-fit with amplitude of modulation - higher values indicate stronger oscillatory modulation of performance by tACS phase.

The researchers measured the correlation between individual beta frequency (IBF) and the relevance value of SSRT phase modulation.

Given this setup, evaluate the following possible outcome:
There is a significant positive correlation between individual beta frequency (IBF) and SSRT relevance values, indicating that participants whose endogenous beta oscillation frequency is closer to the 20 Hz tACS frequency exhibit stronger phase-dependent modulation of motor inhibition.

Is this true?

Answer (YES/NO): NO